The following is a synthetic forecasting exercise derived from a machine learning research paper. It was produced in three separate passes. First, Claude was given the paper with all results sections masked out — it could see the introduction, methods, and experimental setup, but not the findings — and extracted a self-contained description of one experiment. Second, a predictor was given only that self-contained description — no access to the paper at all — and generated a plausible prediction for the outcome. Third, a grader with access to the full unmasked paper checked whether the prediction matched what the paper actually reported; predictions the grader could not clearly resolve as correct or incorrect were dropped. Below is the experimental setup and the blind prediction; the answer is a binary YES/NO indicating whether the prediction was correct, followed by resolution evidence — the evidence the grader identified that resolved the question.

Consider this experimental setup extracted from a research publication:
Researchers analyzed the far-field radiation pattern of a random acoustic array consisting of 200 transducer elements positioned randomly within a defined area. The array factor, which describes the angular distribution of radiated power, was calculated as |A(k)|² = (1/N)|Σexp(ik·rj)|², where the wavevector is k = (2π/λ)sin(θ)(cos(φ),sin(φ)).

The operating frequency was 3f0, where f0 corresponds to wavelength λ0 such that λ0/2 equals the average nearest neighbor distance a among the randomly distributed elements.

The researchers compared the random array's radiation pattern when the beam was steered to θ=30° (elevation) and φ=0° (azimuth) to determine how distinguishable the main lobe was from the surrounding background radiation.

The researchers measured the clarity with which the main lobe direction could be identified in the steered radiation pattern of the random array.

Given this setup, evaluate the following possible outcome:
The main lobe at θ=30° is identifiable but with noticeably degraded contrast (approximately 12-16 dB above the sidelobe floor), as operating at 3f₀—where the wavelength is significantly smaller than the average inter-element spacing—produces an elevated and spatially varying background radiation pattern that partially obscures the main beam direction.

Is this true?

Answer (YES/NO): NO